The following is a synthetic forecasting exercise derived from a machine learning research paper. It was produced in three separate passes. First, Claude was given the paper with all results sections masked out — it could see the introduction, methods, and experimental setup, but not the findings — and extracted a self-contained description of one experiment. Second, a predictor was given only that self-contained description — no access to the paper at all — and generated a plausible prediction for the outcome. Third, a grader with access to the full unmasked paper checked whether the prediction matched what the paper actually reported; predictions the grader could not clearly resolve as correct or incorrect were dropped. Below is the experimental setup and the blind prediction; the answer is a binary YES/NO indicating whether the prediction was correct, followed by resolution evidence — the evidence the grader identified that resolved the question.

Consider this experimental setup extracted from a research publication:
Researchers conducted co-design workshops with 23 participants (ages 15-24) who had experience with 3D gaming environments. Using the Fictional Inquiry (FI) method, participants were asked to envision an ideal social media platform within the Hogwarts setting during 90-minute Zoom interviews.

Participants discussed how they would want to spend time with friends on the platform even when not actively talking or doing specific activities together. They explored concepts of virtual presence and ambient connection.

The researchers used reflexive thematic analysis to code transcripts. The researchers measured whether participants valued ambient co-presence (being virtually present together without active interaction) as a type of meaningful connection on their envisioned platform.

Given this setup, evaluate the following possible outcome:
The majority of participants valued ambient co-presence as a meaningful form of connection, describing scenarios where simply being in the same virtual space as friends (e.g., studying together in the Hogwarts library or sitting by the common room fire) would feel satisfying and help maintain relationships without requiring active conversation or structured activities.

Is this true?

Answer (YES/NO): YES